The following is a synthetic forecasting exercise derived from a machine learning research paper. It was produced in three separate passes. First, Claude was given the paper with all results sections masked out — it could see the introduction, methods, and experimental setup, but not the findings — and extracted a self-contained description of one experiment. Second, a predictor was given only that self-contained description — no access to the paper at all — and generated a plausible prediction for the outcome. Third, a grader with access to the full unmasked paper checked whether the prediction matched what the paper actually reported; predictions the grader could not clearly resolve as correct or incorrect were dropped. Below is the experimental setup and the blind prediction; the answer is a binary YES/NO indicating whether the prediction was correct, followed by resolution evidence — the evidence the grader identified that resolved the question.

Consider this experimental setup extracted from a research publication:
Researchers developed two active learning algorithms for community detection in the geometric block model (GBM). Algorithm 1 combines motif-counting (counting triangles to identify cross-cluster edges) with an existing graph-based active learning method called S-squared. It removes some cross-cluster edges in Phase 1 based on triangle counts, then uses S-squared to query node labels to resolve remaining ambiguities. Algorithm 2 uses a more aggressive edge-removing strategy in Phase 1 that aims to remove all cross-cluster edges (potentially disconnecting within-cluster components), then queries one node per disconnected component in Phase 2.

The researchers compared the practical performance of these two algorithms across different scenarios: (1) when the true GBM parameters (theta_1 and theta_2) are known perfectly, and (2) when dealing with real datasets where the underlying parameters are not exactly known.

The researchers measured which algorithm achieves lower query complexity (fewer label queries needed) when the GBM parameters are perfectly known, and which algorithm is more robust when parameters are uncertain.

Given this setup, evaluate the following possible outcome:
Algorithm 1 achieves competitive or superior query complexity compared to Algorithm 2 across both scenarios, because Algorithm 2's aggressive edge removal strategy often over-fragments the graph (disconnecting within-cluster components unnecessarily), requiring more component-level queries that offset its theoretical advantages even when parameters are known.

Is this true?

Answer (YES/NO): NO